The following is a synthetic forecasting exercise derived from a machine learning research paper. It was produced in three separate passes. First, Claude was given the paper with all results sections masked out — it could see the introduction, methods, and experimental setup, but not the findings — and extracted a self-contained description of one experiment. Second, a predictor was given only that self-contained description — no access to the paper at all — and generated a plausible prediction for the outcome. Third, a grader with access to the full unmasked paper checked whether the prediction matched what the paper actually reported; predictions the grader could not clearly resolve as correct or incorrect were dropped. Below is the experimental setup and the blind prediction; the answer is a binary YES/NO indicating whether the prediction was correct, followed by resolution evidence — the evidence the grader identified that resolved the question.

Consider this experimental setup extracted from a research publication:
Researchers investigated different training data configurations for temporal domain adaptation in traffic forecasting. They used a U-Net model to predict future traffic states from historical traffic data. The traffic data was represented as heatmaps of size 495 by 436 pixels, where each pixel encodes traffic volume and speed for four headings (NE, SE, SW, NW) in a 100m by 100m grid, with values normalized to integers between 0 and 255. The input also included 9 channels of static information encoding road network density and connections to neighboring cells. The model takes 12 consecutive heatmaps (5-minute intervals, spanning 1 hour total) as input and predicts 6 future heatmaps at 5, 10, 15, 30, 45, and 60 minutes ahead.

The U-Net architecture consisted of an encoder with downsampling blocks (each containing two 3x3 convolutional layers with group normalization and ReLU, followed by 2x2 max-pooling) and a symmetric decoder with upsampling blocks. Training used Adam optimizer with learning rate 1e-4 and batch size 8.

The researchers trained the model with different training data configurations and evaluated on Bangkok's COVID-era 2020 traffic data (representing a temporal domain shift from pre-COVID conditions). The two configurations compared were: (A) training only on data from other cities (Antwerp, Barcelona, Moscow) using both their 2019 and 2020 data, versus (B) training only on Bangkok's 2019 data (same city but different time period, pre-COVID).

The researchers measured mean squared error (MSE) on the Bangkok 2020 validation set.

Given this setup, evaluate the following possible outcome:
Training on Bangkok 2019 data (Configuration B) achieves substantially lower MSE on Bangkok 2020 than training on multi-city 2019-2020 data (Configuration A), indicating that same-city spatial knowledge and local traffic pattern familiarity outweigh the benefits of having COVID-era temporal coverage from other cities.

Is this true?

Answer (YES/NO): NO